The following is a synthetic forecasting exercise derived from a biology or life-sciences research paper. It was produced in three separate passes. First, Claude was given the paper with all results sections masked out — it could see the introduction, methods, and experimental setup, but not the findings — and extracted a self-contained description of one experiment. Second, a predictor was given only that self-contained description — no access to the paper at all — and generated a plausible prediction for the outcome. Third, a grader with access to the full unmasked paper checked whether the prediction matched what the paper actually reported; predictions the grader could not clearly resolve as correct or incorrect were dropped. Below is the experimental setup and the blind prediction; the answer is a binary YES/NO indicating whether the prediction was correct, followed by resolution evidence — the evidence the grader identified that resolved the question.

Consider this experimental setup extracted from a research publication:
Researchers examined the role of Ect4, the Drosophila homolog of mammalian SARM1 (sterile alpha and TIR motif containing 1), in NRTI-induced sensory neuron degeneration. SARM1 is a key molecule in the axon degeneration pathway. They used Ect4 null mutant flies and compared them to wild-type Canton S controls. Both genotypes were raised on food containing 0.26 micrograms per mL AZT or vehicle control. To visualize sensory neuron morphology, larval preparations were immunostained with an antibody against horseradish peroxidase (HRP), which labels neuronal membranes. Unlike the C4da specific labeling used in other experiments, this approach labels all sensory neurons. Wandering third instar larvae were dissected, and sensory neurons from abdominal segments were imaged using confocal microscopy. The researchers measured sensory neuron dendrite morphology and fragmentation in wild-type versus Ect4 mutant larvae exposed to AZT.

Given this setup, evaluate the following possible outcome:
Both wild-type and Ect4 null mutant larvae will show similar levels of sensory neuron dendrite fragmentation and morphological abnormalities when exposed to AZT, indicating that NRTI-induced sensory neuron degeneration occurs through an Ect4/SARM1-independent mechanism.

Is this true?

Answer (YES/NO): YES